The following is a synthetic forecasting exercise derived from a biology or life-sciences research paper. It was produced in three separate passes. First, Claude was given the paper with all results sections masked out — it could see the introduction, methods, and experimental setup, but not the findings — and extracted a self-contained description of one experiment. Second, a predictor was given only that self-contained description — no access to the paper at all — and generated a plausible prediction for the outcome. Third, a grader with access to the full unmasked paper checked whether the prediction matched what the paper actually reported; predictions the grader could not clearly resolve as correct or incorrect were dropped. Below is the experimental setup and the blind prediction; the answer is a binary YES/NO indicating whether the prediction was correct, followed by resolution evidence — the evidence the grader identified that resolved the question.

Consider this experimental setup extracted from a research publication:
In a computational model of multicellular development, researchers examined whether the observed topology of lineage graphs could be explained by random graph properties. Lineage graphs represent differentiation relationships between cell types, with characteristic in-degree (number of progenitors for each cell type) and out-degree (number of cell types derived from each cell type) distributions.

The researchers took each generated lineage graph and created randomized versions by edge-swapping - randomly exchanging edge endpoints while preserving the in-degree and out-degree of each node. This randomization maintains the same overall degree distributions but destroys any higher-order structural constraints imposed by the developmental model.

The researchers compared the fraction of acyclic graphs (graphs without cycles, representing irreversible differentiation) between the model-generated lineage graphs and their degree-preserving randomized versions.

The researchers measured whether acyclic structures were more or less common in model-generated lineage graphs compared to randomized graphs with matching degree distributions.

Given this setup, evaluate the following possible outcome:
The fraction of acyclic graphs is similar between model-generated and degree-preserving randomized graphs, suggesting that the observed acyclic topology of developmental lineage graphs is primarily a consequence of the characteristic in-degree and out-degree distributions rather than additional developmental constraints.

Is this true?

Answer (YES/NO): NO